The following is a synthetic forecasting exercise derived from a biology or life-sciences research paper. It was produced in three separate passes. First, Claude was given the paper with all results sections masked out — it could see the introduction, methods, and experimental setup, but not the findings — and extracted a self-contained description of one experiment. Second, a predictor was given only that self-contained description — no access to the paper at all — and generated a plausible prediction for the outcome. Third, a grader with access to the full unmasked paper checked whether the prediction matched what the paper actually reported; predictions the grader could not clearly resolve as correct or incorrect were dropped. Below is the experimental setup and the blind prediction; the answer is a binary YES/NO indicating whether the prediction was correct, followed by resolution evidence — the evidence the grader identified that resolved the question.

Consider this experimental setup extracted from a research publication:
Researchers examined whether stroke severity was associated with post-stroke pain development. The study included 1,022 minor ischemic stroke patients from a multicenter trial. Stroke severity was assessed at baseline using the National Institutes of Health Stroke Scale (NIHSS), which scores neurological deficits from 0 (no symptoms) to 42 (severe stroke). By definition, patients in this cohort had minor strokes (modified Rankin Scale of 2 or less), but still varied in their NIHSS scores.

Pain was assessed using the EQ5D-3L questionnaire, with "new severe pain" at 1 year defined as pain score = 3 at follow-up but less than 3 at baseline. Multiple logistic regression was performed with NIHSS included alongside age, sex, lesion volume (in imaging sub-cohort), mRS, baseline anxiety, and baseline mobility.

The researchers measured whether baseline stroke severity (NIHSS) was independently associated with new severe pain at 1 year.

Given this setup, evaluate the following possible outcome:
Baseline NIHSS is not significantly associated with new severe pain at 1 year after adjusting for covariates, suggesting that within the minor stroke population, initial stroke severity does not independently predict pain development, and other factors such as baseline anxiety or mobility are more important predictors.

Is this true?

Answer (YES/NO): YES